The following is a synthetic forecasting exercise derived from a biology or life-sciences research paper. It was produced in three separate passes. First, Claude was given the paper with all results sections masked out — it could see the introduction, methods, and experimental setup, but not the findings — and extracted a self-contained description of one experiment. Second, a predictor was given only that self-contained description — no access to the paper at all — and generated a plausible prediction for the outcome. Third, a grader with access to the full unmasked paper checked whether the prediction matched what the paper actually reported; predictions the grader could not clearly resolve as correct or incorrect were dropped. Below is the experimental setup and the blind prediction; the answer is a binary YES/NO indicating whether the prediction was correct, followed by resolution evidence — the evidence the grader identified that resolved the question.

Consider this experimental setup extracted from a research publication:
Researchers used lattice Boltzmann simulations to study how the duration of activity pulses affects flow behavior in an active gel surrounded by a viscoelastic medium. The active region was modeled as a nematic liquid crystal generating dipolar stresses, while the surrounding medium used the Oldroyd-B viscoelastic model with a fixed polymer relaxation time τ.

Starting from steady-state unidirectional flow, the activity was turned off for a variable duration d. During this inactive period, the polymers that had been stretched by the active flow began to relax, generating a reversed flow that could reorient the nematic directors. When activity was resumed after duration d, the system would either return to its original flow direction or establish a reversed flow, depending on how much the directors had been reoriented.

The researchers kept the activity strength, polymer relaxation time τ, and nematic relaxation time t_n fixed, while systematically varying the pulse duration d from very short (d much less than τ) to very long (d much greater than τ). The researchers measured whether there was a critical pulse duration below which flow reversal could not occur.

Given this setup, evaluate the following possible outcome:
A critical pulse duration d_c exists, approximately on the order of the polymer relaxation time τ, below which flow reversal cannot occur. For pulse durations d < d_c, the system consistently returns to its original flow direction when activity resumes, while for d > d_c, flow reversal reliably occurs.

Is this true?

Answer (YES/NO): NO